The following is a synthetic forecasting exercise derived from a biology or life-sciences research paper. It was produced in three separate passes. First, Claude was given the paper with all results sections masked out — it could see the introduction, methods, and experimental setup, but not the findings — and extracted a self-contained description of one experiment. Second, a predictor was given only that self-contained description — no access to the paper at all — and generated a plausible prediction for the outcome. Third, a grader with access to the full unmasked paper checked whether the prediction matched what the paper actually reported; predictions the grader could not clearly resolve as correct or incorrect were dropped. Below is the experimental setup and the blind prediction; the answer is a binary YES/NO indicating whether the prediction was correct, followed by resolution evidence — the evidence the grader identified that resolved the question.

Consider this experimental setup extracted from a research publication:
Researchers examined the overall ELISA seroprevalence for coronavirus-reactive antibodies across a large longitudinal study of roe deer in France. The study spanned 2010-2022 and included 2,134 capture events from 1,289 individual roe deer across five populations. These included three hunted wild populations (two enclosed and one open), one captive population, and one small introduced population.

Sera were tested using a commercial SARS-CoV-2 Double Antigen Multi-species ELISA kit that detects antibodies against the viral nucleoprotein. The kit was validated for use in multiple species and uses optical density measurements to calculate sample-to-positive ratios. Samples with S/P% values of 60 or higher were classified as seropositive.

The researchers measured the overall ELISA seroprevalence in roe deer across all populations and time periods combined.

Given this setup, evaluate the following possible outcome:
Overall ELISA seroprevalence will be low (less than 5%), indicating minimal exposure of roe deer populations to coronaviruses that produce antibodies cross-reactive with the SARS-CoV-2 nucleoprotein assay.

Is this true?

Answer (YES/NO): YES